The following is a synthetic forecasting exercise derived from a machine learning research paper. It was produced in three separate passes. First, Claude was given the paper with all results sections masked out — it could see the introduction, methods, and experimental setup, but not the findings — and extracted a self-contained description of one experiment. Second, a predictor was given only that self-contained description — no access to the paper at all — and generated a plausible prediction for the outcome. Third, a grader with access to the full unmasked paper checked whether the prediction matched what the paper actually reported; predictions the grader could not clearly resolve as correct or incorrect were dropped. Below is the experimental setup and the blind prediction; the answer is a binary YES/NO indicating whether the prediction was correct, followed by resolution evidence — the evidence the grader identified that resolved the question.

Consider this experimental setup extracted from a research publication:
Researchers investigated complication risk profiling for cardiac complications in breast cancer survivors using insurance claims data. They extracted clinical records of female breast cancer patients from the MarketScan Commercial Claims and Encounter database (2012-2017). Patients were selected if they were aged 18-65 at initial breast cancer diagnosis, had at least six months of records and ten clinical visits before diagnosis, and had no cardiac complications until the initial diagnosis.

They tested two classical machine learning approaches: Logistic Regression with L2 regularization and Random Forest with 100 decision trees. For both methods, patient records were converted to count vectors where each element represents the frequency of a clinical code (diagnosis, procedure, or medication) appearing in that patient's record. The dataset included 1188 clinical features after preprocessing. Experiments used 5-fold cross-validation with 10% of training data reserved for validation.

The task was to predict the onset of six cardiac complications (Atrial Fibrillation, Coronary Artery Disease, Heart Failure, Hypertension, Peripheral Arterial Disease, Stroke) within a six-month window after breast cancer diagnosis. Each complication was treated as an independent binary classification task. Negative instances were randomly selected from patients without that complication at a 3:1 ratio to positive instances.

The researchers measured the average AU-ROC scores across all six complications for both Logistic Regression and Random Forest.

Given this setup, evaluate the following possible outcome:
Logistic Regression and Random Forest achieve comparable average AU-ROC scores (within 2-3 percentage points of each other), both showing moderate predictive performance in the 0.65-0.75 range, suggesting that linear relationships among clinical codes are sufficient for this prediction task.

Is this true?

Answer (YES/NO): NO